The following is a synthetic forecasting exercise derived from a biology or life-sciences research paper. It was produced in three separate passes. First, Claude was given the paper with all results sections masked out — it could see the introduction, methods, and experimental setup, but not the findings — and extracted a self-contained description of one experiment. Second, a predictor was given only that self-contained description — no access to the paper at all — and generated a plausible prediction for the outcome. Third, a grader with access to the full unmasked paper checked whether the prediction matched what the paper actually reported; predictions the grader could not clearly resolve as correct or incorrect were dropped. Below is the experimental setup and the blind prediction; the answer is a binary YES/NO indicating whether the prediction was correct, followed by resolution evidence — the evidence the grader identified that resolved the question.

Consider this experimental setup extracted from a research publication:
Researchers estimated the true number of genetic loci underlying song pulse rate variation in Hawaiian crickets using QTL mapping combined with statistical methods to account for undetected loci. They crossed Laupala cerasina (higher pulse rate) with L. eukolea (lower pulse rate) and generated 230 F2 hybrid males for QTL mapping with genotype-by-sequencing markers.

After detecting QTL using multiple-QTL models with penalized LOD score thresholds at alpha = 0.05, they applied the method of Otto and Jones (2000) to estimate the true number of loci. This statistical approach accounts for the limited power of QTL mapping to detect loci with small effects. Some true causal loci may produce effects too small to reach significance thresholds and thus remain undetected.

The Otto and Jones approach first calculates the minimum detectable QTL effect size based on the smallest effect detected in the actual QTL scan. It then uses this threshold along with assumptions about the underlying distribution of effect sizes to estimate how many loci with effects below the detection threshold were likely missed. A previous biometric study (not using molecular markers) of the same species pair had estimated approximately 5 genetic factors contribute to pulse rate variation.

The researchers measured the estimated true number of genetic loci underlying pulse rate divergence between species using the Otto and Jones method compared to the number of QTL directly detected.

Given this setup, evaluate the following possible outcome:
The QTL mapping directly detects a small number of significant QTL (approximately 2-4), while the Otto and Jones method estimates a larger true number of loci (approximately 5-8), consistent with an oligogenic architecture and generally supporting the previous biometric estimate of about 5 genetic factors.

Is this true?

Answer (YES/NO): NO